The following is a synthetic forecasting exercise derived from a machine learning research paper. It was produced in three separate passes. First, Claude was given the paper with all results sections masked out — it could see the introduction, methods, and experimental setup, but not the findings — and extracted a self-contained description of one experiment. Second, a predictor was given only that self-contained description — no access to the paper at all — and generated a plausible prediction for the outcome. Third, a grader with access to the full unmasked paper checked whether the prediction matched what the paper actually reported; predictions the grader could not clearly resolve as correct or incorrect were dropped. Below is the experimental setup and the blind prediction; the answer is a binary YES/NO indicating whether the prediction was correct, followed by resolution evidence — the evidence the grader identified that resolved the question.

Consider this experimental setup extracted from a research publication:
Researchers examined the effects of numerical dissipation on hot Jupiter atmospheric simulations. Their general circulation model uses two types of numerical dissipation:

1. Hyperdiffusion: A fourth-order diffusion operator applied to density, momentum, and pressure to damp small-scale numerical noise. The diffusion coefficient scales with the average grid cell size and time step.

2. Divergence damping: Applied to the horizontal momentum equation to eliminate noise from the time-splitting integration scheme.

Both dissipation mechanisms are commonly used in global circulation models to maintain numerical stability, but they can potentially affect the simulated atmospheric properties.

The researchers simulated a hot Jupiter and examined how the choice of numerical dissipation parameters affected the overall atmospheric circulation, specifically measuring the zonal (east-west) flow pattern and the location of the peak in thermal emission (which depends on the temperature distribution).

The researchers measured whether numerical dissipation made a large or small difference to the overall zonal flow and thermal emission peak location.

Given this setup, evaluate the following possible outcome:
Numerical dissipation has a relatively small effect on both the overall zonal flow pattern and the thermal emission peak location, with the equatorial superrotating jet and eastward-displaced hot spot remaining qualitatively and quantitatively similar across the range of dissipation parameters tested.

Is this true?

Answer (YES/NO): YES